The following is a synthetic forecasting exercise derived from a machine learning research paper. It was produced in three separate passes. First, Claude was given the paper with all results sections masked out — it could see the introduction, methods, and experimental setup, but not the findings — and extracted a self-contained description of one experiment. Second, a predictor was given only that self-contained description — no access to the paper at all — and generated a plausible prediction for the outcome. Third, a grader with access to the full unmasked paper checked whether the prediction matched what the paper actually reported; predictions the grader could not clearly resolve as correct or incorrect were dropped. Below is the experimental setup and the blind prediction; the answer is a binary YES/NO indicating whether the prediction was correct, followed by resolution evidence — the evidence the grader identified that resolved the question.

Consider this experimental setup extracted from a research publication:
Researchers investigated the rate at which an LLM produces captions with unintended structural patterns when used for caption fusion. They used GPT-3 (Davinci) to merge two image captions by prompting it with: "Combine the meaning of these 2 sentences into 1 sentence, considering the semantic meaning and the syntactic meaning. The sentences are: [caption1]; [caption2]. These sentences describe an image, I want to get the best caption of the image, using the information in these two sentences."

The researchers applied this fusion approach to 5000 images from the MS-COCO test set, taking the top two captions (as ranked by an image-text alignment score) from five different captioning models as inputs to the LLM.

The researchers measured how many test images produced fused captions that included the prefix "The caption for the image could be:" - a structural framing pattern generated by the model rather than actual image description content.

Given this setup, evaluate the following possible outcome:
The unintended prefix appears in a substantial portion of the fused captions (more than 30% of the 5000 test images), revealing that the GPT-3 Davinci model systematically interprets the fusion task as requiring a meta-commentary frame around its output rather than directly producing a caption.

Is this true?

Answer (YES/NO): NO